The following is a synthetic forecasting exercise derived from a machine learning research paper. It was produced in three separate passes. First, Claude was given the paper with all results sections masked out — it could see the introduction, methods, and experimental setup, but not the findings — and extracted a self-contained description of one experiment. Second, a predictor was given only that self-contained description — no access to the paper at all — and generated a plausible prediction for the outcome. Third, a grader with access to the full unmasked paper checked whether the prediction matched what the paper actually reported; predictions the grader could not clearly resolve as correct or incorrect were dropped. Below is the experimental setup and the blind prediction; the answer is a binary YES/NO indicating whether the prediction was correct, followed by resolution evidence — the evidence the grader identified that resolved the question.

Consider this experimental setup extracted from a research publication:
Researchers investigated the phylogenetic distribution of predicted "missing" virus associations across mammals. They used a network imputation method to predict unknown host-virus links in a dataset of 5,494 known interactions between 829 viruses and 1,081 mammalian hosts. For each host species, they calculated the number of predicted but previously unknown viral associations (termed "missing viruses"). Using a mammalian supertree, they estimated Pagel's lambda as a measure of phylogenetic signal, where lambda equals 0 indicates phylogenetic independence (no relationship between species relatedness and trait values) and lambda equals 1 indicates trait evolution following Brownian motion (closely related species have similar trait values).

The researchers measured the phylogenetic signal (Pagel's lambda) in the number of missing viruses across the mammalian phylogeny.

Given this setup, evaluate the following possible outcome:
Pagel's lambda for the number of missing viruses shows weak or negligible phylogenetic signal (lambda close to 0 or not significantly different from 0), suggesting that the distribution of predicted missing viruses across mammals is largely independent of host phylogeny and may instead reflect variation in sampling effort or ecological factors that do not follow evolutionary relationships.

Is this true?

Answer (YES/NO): NO